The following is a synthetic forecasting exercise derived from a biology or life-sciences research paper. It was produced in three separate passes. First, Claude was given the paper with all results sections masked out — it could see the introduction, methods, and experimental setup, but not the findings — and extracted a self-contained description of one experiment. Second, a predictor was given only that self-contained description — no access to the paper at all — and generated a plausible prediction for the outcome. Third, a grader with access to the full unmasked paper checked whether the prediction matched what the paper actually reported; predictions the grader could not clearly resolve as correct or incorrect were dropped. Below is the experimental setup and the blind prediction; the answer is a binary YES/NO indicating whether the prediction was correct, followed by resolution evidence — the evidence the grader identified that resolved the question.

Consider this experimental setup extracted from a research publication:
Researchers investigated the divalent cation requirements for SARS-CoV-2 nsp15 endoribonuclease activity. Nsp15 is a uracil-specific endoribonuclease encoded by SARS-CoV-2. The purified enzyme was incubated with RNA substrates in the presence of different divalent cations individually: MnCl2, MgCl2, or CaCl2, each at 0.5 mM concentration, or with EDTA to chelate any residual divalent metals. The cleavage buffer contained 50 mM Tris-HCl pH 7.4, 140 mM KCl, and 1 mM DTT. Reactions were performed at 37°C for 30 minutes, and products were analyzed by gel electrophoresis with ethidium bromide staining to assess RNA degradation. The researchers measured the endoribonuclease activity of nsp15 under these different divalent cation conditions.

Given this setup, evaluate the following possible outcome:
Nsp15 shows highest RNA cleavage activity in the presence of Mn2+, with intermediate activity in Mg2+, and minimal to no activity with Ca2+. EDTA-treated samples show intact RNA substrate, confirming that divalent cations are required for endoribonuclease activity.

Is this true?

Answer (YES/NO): NO